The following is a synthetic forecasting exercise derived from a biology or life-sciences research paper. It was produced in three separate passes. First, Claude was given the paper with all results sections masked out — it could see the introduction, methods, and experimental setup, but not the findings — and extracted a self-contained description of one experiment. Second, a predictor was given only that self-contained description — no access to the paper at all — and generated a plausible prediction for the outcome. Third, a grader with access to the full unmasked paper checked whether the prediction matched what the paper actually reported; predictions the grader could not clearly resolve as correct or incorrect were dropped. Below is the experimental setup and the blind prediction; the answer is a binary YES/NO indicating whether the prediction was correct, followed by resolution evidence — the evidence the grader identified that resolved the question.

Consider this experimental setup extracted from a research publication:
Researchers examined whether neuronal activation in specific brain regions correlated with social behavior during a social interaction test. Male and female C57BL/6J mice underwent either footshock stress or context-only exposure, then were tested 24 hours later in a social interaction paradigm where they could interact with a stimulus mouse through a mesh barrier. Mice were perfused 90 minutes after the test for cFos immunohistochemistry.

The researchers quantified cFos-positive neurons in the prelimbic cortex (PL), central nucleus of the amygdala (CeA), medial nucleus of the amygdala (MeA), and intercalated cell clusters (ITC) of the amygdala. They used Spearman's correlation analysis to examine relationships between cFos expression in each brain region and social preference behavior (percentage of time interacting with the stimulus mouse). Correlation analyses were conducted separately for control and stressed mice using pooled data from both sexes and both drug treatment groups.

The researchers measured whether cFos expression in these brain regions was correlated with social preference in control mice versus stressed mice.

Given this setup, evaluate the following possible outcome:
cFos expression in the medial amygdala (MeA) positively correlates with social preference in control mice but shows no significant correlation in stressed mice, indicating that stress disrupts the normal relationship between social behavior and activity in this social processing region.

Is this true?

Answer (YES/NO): NO